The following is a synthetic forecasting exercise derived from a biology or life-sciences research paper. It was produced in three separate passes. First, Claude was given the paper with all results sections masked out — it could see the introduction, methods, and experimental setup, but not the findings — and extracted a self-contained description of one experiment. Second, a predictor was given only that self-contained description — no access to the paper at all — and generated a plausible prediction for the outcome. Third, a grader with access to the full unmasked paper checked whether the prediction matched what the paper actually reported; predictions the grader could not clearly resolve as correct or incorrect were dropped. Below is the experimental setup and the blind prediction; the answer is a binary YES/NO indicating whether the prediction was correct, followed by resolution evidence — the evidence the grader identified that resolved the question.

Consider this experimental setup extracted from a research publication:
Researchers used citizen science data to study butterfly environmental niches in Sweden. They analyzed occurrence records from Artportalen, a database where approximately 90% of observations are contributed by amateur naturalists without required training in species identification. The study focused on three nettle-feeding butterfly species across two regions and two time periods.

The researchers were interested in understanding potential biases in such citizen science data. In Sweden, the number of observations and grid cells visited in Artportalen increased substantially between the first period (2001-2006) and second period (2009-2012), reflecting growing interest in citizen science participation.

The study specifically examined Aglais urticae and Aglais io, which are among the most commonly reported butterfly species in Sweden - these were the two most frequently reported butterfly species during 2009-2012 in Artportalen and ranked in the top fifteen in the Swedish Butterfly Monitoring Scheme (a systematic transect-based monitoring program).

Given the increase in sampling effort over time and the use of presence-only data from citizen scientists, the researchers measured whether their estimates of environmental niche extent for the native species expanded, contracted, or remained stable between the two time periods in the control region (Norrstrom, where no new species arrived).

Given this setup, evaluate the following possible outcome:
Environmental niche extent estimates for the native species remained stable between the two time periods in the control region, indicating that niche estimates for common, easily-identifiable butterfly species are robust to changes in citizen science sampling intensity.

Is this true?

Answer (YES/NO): YES